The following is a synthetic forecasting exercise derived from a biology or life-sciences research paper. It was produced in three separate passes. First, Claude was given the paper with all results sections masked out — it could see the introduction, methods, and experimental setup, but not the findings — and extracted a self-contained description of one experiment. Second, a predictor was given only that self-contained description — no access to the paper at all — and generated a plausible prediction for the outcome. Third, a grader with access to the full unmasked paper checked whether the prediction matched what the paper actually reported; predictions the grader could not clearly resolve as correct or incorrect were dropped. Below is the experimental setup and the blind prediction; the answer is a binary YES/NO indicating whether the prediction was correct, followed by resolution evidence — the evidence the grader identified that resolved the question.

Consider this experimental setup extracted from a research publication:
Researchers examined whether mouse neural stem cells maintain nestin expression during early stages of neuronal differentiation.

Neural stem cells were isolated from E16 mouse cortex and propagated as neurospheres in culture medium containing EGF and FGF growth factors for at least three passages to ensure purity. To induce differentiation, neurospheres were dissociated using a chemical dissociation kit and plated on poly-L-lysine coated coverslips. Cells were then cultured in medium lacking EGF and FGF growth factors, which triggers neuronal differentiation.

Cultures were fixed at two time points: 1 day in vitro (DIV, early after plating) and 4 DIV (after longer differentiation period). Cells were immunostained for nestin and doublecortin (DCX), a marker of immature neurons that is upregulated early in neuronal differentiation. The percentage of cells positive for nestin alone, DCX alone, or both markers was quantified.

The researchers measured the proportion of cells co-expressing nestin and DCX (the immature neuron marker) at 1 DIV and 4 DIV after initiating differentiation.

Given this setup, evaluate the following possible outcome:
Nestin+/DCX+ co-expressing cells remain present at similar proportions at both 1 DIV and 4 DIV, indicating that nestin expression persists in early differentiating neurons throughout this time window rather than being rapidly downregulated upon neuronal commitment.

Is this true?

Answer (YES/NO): NO